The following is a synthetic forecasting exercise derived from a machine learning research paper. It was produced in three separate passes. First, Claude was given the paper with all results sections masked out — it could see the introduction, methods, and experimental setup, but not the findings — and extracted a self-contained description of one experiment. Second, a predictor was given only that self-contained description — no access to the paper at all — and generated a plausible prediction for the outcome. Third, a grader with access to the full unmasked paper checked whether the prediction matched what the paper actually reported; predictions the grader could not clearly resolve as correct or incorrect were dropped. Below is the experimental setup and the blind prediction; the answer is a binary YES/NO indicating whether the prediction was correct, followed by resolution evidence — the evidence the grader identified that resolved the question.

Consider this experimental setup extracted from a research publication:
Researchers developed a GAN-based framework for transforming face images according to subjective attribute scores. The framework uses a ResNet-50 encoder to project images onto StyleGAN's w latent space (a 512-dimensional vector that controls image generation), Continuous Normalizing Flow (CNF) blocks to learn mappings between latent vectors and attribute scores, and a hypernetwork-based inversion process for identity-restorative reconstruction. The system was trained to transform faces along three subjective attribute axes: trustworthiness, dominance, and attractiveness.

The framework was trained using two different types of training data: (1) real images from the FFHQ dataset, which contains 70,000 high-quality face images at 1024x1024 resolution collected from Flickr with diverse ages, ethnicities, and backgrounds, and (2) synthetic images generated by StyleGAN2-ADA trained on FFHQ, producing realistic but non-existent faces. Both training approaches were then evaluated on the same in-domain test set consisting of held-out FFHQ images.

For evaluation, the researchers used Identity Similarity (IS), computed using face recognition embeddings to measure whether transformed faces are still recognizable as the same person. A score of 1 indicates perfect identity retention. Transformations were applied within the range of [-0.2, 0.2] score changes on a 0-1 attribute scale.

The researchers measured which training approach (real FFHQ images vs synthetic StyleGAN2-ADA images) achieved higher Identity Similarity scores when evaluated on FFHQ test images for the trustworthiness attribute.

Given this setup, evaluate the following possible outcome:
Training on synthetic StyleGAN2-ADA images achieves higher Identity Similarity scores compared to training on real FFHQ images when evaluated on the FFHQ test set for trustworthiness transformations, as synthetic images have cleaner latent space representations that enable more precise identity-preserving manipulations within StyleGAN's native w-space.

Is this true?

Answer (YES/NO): YES